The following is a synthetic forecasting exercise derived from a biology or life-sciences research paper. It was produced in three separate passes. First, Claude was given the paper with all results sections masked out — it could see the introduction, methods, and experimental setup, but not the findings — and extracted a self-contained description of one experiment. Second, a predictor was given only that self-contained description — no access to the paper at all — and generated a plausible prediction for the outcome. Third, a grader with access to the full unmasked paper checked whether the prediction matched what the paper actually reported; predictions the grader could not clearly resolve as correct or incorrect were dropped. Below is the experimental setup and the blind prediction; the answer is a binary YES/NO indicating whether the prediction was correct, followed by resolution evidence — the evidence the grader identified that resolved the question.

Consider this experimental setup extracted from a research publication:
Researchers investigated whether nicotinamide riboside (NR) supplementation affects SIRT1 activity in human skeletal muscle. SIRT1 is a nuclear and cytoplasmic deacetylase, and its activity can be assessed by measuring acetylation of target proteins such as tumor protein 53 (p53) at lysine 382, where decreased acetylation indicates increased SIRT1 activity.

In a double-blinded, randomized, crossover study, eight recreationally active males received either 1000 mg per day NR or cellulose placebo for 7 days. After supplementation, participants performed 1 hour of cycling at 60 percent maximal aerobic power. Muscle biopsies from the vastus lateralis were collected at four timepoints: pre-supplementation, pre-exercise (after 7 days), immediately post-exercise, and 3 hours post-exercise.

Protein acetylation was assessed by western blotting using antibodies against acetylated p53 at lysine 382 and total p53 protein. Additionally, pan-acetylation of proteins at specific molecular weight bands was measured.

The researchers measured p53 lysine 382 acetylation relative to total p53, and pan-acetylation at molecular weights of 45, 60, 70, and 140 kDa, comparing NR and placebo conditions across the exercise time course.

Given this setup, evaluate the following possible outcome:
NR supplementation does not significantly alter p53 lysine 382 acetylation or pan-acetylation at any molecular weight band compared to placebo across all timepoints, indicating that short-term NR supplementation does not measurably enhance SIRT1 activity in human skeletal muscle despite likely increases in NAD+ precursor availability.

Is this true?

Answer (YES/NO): YES